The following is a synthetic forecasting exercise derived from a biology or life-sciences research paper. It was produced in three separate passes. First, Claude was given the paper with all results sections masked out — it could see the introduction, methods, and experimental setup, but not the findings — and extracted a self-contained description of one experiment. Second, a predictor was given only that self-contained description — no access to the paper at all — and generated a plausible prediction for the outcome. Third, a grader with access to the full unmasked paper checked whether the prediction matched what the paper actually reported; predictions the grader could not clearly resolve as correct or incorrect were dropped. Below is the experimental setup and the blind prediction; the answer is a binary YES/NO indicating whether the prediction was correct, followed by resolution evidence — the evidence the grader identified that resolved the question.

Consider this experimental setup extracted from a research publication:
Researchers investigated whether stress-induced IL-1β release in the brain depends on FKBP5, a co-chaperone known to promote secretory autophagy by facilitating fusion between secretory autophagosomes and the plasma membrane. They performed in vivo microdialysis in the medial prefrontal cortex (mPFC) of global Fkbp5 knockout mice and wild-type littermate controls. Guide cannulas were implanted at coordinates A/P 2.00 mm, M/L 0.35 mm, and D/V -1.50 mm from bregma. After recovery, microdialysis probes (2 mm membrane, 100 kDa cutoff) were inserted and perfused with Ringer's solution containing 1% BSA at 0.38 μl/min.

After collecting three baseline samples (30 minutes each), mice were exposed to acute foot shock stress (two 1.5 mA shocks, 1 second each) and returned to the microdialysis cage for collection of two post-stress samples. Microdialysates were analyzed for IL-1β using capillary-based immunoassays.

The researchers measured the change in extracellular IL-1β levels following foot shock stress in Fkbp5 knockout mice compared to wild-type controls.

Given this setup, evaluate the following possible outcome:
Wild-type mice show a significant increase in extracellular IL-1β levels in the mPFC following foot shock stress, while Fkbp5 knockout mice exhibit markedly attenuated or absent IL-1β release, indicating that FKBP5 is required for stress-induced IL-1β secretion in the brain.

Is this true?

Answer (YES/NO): YES